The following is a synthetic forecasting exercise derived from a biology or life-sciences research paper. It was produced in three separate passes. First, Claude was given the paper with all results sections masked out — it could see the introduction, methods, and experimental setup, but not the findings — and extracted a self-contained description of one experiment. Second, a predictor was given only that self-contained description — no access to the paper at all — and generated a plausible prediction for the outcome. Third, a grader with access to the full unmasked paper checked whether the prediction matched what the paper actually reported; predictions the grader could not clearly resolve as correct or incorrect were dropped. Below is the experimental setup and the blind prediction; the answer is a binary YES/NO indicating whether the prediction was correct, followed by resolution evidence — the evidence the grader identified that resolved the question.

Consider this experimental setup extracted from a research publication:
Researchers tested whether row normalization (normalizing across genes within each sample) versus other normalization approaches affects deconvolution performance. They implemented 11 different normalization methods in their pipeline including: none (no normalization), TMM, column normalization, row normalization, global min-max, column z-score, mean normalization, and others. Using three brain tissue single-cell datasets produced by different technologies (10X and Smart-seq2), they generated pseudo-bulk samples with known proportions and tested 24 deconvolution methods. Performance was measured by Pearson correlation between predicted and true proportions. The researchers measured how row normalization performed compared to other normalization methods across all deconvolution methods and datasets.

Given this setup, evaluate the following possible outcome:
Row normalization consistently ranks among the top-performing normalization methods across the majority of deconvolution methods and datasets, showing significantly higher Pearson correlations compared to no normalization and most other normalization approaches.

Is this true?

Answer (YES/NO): NO